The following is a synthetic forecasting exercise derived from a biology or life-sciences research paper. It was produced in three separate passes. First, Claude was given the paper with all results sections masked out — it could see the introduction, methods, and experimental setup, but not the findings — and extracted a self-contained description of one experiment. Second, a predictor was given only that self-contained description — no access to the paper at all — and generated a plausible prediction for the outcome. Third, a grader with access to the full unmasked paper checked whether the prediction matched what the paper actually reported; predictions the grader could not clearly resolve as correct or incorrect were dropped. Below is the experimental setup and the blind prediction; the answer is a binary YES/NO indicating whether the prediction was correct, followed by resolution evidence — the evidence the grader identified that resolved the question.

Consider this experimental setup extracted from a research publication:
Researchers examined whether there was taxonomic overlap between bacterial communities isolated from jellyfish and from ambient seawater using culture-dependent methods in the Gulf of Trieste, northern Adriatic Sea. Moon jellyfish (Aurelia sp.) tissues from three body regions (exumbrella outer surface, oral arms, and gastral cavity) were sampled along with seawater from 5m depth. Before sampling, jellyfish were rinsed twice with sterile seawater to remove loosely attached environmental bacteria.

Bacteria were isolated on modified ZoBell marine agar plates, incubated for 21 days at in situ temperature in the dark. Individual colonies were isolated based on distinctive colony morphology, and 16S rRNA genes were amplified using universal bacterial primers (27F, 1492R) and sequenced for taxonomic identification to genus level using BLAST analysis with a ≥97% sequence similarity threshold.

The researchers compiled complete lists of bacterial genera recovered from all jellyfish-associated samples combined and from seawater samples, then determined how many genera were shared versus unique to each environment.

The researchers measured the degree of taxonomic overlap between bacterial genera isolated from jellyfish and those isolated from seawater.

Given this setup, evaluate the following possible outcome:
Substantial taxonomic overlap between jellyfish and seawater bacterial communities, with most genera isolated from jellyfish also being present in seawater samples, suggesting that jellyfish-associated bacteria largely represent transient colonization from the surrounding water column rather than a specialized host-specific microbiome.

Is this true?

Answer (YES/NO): NO